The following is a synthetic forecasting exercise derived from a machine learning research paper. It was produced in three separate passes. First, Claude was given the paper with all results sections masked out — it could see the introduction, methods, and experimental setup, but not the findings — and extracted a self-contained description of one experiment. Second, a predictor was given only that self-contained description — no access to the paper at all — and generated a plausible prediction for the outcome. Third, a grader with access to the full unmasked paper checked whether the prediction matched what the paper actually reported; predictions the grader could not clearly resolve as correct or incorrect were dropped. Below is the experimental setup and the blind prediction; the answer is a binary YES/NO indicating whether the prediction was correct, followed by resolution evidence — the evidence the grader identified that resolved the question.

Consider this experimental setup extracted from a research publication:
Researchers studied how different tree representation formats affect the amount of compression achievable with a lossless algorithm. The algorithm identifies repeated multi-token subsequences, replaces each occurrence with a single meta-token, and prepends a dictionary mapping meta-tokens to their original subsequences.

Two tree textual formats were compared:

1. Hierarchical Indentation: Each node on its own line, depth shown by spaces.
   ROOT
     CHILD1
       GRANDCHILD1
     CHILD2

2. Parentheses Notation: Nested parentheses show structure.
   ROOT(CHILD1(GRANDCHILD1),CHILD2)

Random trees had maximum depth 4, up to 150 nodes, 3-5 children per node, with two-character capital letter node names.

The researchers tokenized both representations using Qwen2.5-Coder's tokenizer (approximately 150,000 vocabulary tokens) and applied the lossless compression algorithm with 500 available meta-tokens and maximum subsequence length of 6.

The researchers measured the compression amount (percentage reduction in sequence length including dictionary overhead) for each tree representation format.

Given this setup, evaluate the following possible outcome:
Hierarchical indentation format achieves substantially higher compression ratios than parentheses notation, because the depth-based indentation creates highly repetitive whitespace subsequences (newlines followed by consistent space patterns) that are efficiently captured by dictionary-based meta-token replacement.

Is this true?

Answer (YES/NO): YES